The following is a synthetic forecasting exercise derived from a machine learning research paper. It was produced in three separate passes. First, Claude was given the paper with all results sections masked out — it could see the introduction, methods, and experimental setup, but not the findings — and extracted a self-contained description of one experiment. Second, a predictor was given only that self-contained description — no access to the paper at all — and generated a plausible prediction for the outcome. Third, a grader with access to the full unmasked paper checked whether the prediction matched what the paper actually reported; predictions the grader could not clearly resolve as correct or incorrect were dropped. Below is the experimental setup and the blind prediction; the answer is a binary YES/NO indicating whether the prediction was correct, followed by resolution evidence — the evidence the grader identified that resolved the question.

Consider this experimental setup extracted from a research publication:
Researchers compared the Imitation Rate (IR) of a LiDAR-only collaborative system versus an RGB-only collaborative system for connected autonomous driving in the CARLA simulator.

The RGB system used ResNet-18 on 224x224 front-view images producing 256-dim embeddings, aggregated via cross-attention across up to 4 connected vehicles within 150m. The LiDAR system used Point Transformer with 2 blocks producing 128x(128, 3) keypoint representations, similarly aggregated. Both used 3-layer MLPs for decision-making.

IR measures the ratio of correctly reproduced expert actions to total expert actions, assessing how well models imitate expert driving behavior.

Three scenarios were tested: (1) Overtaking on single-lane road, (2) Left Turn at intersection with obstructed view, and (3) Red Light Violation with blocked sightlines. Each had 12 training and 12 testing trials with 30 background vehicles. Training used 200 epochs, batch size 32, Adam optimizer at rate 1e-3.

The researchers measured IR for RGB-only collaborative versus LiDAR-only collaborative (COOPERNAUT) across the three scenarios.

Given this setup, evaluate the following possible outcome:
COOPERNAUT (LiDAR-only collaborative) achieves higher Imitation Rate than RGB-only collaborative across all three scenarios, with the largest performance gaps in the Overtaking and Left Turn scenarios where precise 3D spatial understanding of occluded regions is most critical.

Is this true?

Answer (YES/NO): NO